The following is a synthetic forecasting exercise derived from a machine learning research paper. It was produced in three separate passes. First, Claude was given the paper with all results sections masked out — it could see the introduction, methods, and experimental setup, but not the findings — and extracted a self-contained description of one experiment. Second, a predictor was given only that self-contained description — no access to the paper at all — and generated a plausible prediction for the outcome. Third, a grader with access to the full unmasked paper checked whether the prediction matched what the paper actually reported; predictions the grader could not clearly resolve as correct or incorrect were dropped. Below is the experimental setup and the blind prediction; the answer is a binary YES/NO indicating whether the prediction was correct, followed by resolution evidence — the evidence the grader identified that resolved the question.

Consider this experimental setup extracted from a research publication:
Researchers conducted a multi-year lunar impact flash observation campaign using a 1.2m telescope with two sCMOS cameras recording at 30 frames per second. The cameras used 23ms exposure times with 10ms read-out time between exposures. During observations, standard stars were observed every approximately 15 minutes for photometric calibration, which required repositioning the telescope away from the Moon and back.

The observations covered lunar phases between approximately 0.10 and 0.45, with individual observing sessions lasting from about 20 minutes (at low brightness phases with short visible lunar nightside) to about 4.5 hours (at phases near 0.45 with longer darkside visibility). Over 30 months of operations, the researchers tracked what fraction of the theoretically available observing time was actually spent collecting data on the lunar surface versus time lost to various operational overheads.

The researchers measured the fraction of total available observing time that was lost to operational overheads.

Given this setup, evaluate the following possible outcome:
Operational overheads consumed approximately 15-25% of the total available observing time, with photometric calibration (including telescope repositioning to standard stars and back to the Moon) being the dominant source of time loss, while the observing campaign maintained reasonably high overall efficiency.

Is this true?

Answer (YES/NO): NO